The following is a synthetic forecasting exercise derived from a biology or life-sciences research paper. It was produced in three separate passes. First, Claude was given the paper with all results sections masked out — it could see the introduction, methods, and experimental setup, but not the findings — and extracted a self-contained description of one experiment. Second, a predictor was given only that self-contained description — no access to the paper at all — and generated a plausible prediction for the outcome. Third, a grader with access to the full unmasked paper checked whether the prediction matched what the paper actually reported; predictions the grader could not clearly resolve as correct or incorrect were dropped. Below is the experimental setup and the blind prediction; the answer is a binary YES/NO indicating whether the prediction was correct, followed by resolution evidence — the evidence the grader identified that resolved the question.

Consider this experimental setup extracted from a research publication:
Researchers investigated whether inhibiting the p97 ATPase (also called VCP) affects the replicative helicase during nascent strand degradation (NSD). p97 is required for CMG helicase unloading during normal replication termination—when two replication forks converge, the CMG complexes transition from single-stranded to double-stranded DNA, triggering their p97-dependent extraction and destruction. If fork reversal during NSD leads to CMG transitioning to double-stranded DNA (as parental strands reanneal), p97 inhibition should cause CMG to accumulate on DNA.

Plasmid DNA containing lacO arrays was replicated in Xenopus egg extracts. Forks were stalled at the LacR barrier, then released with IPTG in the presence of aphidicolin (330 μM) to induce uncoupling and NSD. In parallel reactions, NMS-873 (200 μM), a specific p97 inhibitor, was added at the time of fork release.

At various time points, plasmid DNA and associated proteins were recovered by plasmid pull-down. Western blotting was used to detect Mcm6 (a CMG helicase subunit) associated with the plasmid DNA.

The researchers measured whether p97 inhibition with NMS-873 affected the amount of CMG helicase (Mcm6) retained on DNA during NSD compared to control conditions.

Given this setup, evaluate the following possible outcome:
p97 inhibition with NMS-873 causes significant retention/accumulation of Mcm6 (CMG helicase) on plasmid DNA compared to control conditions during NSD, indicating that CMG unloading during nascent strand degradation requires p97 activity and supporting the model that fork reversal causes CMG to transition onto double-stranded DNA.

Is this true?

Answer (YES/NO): NO